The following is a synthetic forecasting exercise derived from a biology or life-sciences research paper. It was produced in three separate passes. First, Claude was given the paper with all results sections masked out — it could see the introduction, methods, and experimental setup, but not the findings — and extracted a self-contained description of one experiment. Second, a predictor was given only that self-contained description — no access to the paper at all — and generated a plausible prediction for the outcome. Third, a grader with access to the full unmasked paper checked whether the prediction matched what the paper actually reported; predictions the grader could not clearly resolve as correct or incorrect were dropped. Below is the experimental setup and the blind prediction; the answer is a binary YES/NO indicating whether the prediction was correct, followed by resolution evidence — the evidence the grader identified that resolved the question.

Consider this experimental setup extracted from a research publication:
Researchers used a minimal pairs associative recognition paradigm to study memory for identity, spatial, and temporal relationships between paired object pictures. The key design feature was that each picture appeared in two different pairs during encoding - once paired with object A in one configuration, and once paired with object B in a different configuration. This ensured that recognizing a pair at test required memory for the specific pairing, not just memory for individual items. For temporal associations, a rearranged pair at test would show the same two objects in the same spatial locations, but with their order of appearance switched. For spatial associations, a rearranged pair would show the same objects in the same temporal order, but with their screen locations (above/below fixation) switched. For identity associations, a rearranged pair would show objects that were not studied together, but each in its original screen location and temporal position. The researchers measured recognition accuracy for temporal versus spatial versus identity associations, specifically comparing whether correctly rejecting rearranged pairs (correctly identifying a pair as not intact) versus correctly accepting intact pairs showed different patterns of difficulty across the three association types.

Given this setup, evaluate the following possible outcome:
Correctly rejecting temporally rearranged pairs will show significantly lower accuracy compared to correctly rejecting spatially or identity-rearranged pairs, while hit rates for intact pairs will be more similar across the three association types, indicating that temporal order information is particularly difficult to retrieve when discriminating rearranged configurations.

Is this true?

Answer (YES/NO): YES